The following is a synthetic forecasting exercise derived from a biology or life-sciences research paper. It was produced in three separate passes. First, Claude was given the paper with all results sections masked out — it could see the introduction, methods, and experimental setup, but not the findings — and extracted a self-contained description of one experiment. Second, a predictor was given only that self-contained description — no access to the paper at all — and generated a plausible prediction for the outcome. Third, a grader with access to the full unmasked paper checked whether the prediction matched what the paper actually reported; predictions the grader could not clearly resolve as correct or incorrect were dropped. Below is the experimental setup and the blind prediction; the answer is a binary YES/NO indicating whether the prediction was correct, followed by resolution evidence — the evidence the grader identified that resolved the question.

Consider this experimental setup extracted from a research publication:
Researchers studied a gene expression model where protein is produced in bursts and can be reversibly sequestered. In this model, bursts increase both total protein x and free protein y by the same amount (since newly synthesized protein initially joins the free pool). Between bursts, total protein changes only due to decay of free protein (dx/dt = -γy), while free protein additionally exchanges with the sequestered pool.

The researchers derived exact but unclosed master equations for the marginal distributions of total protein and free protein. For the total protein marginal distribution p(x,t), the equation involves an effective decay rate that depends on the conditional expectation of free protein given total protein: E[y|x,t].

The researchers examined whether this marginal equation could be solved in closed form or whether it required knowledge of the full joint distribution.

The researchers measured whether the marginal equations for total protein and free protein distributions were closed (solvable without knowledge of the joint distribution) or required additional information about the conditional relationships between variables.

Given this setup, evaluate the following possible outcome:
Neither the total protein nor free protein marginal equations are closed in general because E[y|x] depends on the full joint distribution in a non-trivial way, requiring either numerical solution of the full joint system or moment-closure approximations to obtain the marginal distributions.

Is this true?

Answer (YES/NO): YES